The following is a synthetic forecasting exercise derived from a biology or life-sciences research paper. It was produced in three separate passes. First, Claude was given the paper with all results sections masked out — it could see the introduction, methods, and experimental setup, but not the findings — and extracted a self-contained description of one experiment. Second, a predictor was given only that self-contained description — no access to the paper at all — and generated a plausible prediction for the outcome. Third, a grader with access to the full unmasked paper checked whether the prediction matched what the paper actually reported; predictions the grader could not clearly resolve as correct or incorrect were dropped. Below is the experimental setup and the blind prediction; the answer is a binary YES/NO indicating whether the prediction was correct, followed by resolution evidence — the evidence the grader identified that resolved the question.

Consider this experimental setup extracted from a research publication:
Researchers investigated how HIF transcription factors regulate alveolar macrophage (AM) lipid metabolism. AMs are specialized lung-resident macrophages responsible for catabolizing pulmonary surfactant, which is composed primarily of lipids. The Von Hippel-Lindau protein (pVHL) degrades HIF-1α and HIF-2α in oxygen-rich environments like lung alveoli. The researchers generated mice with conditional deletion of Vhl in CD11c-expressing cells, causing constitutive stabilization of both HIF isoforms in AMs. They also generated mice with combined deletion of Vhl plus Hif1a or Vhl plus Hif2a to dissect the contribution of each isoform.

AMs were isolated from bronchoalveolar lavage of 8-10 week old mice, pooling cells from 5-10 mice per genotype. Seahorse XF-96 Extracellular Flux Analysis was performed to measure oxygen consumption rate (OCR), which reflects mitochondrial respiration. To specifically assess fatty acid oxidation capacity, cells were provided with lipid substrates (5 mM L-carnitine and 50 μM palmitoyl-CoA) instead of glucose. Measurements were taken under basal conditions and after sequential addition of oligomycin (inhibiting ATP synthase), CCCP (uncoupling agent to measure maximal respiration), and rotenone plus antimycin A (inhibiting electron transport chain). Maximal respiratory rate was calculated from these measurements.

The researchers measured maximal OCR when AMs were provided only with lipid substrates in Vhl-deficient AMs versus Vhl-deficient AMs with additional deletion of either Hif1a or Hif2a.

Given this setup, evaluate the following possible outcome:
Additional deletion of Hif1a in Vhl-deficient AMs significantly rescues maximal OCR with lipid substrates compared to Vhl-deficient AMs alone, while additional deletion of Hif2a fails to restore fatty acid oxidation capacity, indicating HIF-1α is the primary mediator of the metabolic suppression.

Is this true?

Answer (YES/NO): NO